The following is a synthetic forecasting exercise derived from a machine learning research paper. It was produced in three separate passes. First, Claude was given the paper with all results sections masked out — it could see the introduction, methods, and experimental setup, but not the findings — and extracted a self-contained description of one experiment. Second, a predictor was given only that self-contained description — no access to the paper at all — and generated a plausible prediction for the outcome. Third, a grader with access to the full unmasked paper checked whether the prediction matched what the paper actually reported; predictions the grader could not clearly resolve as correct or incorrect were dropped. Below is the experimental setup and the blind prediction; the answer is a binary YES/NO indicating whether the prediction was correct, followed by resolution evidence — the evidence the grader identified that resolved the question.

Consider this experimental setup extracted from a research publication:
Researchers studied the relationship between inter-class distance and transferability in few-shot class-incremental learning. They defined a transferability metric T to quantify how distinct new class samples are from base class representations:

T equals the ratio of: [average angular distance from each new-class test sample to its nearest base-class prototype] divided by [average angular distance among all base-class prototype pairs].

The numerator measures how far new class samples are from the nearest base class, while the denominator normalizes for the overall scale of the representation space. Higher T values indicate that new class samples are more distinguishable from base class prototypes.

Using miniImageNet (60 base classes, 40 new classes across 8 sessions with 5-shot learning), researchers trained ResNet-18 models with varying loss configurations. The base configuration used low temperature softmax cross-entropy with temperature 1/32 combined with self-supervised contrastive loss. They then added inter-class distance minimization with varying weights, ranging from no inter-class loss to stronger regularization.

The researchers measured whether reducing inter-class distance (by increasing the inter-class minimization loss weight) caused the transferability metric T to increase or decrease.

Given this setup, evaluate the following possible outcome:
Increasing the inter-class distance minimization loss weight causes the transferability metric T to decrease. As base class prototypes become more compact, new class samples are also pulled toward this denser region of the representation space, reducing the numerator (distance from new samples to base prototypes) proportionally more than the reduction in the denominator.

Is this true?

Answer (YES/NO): NO